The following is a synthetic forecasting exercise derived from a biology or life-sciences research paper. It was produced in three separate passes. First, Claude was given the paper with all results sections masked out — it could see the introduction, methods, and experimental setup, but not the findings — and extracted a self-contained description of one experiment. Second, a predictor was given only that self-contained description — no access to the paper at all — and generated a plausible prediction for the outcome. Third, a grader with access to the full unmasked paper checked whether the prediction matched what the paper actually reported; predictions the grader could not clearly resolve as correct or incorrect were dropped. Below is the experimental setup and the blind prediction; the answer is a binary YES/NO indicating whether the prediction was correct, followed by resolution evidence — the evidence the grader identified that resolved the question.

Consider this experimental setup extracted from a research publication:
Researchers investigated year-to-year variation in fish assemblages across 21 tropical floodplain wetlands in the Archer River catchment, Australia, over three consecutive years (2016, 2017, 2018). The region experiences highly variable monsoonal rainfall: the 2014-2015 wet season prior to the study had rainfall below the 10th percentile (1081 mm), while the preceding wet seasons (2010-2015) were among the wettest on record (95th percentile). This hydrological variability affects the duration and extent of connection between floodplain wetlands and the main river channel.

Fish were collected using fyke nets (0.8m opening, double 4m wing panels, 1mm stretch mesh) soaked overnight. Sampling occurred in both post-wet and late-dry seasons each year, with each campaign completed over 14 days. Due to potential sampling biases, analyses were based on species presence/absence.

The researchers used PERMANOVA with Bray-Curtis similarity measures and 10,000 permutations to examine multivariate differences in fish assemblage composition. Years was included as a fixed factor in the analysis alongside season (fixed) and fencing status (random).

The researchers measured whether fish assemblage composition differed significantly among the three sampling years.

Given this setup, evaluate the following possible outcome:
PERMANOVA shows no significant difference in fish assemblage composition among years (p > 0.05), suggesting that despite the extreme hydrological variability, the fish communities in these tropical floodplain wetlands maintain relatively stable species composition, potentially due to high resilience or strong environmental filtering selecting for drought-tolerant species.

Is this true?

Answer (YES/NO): YES